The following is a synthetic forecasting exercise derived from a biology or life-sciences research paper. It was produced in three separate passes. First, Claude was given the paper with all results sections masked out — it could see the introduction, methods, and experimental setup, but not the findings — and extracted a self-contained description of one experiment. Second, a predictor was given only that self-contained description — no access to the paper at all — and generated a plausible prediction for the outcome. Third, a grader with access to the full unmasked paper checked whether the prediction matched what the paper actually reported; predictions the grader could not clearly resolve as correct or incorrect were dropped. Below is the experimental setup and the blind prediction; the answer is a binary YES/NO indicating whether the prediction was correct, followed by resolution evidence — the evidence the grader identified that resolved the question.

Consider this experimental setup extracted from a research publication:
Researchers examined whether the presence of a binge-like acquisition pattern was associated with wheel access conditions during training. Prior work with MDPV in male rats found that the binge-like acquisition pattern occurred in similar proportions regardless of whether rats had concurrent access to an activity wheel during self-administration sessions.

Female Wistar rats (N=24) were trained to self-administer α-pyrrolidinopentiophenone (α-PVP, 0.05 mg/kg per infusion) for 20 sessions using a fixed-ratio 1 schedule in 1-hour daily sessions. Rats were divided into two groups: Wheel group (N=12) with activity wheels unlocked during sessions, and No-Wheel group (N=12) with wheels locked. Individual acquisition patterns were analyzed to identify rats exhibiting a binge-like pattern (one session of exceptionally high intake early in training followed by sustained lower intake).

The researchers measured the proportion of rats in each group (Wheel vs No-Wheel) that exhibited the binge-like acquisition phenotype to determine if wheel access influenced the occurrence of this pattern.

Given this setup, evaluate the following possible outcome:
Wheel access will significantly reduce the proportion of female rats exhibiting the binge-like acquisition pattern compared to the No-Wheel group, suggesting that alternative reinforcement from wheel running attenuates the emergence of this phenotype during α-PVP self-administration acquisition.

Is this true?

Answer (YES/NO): NO